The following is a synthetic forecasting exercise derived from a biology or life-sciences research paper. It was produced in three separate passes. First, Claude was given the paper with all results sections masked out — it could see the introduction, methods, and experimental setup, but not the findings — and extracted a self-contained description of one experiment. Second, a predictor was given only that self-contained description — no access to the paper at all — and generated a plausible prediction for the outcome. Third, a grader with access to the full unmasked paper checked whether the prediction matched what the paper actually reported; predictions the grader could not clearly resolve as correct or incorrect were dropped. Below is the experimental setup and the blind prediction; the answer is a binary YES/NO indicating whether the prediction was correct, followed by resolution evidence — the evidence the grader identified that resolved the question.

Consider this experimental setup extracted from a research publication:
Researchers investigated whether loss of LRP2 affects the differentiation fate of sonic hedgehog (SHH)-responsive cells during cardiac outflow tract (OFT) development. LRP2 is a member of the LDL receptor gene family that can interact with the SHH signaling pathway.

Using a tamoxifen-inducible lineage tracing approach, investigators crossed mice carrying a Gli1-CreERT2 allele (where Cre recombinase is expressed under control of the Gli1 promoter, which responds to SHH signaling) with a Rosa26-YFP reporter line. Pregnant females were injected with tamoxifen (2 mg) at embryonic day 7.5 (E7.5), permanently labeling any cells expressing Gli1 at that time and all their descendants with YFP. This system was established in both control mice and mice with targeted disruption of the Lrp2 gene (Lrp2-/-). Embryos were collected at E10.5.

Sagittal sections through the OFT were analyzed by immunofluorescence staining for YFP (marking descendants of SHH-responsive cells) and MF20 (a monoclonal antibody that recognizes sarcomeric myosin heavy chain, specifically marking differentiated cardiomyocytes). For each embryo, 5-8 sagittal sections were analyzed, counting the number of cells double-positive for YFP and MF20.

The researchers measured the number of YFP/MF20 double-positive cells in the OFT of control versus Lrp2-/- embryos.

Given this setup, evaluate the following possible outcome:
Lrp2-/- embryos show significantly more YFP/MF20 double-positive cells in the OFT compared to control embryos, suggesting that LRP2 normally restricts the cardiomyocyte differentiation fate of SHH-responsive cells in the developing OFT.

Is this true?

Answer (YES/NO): YES